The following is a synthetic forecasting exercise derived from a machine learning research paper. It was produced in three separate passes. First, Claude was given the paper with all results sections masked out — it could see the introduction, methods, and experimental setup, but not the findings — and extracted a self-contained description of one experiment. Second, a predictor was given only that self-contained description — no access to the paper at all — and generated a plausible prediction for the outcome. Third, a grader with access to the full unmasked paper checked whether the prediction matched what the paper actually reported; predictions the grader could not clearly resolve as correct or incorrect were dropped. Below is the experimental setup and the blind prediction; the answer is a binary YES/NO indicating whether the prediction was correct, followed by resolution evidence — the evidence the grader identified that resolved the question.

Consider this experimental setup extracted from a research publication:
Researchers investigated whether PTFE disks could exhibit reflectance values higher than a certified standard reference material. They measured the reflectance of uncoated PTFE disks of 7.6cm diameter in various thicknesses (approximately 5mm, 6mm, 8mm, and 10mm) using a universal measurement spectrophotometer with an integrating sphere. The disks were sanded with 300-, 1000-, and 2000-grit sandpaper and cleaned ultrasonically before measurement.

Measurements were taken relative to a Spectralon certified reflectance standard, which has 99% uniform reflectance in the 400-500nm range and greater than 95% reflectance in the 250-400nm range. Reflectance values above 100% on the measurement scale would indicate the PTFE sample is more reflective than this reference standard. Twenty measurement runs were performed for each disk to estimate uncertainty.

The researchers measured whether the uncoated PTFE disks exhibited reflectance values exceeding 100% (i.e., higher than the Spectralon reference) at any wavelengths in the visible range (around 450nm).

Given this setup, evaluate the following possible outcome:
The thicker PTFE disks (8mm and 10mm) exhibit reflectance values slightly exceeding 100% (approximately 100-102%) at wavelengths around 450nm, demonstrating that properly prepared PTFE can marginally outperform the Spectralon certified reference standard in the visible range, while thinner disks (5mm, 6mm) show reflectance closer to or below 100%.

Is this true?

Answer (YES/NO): NO